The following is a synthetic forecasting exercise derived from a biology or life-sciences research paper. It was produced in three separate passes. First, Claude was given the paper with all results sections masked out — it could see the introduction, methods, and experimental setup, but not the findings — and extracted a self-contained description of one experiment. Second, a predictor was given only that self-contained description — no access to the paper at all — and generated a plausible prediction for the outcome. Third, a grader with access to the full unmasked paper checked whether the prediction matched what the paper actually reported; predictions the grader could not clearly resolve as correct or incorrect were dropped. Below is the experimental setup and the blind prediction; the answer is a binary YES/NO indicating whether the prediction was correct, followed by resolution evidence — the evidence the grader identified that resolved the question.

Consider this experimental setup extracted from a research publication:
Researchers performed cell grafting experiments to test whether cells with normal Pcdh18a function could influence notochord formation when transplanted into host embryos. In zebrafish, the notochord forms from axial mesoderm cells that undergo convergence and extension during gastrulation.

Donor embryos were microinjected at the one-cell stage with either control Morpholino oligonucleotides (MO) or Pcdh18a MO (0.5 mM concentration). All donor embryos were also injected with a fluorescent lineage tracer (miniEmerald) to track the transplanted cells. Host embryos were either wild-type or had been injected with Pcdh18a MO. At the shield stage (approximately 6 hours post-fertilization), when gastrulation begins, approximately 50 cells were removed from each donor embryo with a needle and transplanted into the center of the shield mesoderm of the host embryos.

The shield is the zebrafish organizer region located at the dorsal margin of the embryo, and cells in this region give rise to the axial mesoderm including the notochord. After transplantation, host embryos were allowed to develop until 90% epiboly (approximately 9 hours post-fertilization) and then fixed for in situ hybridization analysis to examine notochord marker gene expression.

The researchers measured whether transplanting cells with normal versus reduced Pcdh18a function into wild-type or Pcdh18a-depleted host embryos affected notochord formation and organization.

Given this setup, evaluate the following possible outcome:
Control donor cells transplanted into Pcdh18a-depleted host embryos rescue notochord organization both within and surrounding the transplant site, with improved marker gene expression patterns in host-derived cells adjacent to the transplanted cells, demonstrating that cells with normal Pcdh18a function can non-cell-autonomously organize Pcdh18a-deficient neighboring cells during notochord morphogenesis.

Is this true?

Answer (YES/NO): YES